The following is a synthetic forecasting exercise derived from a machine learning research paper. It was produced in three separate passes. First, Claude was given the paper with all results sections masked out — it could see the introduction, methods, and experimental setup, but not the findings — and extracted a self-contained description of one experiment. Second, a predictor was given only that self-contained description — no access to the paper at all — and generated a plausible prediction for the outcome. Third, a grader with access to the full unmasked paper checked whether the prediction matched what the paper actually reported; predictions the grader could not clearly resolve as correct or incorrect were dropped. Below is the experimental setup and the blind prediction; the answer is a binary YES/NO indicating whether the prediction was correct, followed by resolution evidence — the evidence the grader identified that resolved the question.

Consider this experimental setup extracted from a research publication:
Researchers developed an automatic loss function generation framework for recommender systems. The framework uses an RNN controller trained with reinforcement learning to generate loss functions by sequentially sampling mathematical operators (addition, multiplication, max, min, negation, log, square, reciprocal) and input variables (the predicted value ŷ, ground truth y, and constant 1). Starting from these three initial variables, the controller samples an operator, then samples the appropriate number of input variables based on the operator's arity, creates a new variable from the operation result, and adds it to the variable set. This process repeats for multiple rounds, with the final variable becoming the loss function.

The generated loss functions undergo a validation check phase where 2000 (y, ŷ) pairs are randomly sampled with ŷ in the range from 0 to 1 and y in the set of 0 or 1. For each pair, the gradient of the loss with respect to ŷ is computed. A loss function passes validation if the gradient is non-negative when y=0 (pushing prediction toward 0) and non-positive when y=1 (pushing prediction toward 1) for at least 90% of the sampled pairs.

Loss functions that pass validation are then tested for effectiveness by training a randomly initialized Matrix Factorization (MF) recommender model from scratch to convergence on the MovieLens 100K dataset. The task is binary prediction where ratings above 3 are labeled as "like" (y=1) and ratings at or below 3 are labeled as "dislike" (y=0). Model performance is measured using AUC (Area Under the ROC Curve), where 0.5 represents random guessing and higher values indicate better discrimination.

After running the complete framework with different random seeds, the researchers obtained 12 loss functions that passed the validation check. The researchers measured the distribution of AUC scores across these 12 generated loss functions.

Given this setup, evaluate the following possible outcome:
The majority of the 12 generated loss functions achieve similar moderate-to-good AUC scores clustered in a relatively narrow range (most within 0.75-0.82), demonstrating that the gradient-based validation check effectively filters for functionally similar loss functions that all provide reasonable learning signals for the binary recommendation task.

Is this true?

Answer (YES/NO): NO